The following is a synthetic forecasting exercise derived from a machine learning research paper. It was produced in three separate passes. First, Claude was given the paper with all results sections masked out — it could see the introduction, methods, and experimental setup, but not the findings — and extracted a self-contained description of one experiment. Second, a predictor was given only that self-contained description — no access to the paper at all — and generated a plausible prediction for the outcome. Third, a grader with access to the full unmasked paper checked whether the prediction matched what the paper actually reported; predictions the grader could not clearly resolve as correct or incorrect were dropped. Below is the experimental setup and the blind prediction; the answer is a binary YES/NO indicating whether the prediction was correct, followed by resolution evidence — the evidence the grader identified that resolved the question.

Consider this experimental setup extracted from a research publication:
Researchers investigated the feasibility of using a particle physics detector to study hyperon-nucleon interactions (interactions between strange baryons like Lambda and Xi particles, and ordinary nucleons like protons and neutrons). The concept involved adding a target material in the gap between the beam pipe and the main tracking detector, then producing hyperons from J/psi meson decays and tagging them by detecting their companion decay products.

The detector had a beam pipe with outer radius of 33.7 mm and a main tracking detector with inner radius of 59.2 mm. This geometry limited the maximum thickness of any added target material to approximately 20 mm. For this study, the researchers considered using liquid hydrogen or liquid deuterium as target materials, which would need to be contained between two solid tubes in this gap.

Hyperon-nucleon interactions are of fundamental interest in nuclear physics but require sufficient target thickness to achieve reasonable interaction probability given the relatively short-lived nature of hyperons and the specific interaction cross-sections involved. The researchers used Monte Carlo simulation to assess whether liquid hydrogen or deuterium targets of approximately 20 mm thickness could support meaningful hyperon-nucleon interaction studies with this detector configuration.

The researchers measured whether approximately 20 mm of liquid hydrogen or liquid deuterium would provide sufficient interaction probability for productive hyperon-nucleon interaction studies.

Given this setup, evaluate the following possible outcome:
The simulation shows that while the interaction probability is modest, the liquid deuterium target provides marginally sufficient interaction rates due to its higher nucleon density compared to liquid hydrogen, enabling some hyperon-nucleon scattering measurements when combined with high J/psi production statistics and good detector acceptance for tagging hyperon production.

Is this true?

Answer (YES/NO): NO